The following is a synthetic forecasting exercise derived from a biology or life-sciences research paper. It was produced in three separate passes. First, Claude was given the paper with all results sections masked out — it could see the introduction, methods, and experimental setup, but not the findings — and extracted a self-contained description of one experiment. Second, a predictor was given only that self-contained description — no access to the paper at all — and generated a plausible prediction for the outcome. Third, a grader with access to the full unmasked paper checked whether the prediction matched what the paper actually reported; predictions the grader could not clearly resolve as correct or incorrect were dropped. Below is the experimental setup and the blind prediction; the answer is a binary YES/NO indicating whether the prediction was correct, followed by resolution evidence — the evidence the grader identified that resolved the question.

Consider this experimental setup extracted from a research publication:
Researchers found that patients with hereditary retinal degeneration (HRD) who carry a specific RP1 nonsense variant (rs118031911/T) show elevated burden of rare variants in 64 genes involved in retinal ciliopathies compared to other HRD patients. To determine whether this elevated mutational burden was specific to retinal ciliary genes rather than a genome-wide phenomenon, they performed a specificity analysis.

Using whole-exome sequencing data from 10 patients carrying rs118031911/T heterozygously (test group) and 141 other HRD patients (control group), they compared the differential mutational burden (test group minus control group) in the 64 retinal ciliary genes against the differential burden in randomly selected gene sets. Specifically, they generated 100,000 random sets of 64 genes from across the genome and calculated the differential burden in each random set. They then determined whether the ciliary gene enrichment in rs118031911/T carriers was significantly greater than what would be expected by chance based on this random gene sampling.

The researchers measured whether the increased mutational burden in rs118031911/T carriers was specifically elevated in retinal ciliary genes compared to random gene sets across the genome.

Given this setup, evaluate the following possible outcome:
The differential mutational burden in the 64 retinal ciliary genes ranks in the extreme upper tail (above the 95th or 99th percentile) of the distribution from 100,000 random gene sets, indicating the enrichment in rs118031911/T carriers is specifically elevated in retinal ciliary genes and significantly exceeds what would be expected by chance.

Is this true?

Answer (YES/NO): YES